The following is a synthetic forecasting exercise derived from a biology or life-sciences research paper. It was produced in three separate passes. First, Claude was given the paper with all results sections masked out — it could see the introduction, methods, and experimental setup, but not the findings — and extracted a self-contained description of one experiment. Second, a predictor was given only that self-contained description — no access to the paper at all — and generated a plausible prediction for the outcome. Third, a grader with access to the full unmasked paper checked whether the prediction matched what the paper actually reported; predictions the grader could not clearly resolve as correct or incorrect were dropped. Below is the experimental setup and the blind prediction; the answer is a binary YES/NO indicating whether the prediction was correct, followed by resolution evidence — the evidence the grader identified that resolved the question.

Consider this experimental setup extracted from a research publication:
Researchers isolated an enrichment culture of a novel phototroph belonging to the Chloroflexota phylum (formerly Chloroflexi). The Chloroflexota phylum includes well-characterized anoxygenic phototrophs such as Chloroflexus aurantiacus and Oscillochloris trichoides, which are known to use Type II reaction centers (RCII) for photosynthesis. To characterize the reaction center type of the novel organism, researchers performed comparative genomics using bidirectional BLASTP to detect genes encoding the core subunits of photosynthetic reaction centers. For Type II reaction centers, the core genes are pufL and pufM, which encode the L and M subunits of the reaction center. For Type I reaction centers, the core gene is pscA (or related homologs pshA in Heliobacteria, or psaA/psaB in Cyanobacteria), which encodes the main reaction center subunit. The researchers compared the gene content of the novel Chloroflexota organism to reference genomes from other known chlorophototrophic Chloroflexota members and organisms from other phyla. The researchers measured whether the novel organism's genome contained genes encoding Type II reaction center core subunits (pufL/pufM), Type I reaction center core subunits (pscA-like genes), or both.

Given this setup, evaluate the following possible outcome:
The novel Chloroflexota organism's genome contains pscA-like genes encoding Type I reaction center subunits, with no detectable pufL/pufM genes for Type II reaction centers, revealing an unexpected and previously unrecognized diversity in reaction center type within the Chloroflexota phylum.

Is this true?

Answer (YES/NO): YES